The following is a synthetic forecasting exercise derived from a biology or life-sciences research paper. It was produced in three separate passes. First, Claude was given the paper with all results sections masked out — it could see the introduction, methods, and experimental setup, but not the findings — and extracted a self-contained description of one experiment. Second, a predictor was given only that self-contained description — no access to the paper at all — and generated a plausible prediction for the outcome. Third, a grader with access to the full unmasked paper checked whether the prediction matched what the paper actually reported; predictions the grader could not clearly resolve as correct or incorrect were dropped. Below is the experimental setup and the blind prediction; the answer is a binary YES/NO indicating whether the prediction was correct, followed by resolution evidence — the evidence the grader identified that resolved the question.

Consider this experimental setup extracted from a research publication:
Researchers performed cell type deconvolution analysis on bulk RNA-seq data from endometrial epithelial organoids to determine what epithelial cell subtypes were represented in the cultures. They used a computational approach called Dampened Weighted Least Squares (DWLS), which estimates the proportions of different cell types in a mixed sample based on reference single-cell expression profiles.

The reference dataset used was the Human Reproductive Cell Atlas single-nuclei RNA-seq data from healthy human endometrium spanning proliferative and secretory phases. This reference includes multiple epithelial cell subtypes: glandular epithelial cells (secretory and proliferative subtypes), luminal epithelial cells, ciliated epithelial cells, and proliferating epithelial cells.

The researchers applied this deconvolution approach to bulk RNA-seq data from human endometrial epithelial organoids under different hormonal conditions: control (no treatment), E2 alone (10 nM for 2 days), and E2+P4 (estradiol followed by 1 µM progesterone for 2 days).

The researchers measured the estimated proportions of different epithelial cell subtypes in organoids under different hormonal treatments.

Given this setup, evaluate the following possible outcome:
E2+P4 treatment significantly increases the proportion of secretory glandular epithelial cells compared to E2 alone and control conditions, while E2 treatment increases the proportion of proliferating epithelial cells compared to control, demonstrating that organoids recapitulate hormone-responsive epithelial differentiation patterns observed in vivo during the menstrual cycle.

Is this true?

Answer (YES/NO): NO